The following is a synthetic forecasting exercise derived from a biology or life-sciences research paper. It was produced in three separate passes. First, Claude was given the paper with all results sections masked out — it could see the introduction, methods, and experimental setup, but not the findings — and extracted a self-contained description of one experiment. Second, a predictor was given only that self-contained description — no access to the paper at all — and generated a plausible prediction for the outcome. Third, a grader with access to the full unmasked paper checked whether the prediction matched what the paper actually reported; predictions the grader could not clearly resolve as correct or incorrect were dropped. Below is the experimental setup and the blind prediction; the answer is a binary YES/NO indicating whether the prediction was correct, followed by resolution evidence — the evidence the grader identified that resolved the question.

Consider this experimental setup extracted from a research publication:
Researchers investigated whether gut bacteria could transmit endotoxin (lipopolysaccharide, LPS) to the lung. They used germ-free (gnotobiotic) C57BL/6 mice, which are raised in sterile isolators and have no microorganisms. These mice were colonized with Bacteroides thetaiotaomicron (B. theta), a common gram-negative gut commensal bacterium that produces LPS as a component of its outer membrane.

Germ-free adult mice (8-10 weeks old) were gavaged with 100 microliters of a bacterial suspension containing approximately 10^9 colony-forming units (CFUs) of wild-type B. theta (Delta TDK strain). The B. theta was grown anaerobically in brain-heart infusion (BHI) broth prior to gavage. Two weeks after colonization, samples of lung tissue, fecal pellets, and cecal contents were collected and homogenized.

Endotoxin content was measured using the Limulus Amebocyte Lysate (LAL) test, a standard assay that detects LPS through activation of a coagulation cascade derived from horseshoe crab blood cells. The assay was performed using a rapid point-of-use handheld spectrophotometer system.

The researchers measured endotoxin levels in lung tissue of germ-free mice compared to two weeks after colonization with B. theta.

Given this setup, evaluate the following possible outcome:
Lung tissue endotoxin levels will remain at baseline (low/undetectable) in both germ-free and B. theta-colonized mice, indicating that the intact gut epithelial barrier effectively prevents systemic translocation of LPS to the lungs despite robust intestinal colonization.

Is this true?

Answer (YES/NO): NO